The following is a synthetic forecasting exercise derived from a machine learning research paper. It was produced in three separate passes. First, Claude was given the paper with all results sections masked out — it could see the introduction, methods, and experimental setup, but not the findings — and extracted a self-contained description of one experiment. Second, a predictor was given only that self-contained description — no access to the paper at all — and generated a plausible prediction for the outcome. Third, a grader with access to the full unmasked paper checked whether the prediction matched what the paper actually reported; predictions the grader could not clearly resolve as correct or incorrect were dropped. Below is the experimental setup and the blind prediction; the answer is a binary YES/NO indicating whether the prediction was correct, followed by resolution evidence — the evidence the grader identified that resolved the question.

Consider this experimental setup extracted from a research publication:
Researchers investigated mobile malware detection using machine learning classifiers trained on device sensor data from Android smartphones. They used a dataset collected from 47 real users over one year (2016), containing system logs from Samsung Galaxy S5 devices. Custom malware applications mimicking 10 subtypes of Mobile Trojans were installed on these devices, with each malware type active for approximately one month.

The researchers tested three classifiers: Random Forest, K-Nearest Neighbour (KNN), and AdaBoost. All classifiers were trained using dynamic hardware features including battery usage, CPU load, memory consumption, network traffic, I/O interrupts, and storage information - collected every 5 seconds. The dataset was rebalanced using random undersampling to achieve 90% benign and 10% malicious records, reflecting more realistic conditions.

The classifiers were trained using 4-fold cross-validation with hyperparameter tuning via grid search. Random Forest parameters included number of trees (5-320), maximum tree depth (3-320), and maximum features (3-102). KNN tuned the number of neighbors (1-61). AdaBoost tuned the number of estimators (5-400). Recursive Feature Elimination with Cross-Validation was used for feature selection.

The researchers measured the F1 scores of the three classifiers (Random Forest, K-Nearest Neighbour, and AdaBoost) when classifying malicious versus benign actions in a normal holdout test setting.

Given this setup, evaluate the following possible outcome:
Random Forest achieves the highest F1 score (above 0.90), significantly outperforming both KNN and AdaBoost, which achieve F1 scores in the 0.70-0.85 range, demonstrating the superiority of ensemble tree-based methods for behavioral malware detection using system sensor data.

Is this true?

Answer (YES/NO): NO